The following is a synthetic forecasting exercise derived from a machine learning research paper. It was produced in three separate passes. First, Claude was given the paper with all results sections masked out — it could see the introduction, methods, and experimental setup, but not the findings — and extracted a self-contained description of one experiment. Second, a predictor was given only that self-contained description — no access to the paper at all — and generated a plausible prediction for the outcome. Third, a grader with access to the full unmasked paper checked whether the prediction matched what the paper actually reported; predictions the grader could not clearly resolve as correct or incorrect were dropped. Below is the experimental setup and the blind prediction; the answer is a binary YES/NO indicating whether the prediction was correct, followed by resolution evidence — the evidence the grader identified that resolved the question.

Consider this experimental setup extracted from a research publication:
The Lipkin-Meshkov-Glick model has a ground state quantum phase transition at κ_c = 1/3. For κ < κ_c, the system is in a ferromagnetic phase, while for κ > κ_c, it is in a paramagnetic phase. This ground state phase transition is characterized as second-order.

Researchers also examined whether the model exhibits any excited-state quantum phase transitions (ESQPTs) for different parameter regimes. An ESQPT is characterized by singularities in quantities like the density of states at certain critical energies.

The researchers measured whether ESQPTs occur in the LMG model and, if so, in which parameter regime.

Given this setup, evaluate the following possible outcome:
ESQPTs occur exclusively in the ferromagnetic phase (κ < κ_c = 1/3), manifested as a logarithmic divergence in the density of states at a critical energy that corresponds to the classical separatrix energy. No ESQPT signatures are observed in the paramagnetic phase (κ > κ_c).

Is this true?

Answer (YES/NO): NO